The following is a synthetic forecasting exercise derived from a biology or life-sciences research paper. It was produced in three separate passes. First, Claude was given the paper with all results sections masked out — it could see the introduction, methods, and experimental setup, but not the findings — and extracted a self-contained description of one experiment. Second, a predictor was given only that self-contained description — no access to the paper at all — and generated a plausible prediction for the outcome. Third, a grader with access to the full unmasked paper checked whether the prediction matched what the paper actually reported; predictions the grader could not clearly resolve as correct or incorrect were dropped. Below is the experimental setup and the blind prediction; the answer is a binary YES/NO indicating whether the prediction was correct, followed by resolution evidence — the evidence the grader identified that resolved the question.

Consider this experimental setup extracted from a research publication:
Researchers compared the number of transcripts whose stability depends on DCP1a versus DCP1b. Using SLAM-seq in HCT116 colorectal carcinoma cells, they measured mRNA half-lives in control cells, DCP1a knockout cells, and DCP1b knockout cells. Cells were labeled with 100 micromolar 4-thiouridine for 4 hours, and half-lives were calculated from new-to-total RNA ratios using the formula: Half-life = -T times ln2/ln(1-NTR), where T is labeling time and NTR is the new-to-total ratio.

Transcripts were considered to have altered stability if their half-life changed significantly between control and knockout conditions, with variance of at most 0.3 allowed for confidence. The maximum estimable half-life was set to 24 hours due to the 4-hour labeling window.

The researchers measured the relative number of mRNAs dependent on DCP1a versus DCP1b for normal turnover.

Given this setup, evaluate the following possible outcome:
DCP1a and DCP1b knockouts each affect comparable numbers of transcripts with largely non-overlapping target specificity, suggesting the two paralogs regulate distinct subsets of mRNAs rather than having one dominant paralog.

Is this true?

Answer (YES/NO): NO